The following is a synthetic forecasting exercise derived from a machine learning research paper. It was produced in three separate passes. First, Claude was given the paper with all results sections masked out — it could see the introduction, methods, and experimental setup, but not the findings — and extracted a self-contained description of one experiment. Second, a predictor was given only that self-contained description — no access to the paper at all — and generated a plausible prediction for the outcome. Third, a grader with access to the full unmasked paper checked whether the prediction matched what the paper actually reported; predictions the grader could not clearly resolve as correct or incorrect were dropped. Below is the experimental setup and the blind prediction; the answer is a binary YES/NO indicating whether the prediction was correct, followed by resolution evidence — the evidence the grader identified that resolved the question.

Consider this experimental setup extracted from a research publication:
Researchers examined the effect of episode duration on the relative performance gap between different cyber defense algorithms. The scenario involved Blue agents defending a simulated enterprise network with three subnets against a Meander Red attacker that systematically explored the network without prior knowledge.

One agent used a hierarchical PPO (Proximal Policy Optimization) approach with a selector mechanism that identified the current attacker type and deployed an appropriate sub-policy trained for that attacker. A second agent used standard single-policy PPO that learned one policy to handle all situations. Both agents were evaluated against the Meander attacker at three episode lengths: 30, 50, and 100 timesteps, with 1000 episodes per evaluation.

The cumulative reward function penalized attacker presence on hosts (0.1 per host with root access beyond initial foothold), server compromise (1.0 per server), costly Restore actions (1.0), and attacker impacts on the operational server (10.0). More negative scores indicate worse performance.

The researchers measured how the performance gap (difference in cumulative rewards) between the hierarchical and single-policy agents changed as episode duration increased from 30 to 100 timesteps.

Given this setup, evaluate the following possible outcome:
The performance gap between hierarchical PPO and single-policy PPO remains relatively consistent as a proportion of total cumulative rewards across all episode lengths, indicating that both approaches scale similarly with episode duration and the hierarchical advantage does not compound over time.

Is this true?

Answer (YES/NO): NO